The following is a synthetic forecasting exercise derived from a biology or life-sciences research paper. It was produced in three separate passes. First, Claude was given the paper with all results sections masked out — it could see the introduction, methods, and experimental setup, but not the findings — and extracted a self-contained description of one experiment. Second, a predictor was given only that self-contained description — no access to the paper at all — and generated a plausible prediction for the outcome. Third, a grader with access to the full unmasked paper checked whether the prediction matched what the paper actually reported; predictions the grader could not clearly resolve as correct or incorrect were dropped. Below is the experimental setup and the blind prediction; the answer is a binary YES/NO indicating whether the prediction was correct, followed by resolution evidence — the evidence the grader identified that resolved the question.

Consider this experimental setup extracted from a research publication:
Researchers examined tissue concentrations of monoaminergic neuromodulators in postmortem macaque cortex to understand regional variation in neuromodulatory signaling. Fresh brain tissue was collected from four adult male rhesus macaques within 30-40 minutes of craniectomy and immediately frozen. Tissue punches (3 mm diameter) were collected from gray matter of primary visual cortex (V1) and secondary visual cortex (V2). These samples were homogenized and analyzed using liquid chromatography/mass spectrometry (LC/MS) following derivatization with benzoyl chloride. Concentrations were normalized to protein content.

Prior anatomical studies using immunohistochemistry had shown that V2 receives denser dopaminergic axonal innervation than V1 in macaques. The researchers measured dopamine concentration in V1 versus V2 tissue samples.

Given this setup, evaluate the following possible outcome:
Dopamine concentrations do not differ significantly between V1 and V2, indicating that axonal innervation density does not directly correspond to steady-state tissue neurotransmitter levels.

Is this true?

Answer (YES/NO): NO